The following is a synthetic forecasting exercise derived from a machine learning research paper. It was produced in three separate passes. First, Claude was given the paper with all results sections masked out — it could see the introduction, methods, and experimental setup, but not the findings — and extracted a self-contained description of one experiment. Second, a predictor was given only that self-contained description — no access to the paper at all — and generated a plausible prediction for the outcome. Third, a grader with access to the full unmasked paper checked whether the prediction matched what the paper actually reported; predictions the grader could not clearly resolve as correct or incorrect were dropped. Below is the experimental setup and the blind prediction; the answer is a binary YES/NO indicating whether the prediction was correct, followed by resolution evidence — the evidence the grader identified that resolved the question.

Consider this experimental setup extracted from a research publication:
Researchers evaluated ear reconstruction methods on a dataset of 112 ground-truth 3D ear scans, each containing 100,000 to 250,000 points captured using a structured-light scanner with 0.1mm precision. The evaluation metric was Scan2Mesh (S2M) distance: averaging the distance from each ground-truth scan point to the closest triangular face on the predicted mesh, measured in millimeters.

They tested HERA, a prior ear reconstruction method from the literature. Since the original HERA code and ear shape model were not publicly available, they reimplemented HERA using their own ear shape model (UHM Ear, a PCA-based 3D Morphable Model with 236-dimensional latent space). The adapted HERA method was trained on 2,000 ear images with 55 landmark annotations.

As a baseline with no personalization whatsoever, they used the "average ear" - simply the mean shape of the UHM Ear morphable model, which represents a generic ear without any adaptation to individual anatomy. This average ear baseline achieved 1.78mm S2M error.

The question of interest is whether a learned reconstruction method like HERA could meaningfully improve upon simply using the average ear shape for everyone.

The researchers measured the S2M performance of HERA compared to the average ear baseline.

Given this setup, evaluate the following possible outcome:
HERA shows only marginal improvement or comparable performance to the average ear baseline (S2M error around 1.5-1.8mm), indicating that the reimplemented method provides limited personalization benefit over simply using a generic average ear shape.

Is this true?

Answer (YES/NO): YES